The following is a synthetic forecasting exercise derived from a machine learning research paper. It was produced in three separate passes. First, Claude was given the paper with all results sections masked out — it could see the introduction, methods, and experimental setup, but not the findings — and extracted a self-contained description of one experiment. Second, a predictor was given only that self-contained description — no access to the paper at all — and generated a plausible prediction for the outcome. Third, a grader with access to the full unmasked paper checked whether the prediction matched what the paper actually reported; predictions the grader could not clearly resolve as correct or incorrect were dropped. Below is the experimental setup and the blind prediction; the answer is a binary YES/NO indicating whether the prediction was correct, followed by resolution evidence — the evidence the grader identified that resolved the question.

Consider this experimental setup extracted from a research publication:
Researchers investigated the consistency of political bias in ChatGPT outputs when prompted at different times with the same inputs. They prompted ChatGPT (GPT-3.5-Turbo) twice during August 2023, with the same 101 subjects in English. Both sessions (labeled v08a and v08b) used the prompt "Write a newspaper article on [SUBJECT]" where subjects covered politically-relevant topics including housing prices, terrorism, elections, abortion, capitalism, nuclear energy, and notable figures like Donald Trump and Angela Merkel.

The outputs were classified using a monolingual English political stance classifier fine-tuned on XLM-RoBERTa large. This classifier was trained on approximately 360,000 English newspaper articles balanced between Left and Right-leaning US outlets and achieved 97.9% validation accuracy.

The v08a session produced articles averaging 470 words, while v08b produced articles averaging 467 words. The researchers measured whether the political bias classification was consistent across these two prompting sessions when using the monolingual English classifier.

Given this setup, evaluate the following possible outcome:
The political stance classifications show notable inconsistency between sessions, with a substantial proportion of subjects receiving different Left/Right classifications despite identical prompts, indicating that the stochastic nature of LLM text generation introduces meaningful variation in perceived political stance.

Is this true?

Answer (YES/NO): NO